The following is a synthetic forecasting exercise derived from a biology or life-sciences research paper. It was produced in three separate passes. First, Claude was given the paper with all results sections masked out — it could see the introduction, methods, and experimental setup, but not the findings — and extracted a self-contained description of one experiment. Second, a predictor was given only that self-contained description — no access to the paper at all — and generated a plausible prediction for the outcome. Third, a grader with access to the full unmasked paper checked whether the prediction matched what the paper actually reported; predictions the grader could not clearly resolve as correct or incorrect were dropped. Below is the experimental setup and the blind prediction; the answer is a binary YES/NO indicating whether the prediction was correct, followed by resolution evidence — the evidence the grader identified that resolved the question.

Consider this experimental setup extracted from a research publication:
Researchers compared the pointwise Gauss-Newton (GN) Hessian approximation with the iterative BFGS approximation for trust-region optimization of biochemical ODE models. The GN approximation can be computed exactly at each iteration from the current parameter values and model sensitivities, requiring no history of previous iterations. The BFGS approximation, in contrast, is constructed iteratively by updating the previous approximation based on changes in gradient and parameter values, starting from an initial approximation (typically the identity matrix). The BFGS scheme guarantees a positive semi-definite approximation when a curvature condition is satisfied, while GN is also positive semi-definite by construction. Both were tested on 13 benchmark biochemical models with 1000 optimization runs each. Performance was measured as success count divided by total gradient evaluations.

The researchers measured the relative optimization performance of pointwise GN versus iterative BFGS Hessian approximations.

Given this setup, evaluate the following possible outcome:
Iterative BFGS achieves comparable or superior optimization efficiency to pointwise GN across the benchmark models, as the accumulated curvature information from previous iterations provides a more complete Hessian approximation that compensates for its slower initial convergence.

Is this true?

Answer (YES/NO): NO